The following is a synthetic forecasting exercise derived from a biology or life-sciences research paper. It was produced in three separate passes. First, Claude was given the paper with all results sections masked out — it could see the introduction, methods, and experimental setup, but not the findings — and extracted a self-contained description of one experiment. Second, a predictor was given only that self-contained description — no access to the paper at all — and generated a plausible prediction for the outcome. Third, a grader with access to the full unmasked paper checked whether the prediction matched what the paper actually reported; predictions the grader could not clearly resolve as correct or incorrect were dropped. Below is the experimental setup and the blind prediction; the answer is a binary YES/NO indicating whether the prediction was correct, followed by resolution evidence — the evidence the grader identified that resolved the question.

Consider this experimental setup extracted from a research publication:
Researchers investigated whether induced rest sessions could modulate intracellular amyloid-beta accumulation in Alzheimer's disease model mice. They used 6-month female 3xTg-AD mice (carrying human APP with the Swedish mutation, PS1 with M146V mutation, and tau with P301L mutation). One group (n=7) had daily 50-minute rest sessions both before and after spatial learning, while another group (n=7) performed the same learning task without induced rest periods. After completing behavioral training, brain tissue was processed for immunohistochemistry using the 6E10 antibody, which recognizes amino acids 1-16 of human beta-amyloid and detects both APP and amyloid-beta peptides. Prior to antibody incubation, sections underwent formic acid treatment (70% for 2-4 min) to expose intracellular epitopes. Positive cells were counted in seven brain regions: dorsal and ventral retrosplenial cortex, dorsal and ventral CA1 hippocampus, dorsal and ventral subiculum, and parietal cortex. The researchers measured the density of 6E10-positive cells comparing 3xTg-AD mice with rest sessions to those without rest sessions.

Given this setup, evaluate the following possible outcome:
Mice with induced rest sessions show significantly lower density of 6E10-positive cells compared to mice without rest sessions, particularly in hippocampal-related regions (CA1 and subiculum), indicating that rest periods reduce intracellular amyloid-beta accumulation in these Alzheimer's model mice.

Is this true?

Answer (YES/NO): NO